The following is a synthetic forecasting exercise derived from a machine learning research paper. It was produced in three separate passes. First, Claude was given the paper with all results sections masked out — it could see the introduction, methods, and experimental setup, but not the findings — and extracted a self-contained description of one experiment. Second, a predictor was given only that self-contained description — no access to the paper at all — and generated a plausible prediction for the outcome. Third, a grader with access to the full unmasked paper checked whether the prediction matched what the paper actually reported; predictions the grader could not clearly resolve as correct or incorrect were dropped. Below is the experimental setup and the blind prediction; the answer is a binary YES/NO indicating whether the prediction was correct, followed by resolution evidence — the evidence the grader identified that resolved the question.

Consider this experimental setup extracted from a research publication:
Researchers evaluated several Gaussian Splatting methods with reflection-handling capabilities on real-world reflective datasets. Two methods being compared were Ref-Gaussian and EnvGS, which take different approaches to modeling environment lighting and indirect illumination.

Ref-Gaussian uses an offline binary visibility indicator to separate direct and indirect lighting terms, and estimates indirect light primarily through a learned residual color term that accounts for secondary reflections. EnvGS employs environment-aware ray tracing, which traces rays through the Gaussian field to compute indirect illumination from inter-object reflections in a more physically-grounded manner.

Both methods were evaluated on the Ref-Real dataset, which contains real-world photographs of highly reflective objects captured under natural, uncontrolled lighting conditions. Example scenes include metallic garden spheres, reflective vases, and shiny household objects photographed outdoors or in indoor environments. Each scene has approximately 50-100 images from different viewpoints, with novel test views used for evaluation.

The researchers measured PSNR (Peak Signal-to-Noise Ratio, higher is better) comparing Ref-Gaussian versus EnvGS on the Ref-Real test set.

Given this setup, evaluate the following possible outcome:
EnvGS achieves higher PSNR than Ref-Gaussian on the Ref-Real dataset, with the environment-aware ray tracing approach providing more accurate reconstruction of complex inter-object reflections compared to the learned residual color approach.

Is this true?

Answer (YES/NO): YES